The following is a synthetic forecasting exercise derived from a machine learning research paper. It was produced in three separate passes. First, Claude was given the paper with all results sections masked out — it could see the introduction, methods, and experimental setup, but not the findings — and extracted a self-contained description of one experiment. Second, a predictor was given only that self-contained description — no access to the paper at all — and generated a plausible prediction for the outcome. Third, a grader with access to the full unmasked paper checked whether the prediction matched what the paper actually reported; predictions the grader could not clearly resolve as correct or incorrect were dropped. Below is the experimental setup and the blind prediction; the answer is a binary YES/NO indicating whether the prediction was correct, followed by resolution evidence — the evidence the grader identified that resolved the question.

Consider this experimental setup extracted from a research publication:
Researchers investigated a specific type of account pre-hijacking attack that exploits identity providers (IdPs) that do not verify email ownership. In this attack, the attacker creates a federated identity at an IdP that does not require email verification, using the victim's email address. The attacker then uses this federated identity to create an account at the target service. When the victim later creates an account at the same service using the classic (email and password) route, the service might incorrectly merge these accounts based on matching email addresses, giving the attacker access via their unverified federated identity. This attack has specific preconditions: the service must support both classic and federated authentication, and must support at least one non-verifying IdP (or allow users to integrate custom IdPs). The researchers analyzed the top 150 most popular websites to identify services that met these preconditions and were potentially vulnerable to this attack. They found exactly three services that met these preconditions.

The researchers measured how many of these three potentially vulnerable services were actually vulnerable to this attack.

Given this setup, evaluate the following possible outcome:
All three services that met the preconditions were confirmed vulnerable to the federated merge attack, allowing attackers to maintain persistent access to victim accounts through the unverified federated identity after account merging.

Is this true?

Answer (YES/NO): NO